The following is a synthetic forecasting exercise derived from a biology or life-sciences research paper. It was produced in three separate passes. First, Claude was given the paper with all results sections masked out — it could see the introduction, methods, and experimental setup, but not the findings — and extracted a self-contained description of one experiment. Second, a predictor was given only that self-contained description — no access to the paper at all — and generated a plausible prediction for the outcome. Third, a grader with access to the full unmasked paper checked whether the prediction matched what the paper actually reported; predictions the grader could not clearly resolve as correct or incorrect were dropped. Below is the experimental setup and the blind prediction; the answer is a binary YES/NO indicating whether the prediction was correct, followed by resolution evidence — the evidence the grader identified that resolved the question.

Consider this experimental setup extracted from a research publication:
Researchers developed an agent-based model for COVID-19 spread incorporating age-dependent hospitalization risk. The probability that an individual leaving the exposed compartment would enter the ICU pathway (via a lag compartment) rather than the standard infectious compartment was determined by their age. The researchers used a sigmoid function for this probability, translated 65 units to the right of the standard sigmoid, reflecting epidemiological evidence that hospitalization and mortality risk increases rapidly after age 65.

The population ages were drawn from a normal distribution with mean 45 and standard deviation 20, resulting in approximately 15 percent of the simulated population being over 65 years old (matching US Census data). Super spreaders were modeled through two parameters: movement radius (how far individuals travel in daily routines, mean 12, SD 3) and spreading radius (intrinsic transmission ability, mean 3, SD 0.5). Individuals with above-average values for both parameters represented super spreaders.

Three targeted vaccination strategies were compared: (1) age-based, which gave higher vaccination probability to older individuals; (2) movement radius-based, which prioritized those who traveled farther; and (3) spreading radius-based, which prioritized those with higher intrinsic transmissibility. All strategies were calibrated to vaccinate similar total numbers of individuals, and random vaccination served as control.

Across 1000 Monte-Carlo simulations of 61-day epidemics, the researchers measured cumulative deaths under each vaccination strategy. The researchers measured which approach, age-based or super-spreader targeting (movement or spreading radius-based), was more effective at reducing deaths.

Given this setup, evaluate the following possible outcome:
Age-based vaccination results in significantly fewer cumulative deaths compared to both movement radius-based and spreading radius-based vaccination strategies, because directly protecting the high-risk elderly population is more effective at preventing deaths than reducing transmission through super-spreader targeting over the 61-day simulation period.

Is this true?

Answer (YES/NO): YES